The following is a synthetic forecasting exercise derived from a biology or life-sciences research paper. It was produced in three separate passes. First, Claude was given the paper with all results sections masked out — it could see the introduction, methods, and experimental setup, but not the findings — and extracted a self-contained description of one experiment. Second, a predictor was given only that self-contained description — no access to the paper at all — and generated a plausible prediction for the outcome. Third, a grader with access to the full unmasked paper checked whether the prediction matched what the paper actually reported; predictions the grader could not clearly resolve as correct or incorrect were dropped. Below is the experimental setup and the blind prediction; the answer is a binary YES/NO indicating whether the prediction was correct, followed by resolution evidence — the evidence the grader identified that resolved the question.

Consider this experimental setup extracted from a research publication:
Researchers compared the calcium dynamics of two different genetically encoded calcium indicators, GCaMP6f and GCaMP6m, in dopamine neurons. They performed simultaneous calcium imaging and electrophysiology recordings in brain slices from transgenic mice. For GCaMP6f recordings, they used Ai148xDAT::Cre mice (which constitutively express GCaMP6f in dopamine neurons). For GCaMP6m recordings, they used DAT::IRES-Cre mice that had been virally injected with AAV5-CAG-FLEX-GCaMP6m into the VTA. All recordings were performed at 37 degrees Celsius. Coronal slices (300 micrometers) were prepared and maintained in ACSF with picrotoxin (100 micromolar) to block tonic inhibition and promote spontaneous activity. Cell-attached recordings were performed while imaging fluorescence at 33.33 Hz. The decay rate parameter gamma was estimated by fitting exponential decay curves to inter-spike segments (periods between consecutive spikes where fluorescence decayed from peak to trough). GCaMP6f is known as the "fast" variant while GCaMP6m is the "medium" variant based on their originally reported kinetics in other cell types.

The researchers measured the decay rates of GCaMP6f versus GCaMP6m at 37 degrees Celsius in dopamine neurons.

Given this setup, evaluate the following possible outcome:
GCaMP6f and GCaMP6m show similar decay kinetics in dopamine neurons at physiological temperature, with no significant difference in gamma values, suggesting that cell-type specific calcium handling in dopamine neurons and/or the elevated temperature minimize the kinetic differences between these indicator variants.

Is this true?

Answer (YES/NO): NO